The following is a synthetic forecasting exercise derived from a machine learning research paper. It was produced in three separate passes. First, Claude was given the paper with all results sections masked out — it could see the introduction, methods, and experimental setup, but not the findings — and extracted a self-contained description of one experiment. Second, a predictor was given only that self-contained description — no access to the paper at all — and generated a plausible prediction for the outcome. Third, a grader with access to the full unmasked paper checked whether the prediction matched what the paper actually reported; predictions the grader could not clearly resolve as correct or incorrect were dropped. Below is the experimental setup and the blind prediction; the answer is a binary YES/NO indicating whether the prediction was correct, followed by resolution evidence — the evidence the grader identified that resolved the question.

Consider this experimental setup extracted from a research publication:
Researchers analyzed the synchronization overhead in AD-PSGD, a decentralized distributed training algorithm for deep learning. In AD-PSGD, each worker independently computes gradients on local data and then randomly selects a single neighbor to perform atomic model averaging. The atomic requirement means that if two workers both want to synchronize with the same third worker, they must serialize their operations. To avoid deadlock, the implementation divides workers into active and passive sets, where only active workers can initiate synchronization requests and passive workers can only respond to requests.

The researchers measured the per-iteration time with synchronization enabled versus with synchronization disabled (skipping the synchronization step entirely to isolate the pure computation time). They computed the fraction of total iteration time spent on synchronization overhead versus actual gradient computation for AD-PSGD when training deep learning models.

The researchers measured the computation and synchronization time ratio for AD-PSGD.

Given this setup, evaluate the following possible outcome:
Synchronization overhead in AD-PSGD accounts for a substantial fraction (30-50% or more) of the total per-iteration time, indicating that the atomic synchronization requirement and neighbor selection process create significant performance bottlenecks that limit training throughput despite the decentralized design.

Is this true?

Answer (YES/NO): YES